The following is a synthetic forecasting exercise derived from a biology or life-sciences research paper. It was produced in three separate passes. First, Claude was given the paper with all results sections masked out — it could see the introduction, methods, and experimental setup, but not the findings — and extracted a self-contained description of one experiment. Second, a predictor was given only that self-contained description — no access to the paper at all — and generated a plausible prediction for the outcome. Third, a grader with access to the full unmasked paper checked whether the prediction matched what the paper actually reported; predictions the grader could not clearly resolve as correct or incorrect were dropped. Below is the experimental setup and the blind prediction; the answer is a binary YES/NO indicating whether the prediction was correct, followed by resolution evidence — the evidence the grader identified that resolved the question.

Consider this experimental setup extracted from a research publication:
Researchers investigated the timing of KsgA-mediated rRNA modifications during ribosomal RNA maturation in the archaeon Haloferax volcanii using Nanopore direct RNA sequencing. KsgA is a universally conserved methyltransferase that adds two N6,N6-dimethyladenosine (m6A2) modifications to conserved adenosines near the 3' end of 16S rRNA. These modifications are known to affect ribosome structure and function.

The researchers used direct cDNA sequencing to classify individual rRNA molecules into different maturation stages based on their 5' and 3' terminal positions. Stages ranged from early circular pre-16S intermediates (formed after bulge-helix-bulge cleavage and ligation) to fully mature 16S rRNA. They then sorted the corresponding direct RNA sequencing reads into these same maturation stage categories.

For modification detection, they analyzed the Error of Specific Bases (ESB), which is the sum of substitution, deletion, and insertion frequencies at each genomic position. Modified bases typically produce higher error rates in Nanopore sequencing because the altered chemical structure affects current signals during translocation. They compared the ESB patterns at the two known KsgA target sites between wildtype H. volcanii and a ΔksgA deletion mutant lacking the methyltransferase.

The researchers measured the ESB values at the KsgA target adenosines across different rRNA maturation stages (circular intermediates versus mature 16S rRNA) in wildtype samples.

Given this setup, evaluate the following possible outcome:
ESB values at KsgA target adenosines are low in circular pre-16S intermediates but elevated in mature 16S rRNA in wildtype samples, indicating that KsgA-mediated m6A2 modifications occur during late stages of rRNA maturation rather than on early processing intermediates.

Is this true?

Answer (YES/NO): NO